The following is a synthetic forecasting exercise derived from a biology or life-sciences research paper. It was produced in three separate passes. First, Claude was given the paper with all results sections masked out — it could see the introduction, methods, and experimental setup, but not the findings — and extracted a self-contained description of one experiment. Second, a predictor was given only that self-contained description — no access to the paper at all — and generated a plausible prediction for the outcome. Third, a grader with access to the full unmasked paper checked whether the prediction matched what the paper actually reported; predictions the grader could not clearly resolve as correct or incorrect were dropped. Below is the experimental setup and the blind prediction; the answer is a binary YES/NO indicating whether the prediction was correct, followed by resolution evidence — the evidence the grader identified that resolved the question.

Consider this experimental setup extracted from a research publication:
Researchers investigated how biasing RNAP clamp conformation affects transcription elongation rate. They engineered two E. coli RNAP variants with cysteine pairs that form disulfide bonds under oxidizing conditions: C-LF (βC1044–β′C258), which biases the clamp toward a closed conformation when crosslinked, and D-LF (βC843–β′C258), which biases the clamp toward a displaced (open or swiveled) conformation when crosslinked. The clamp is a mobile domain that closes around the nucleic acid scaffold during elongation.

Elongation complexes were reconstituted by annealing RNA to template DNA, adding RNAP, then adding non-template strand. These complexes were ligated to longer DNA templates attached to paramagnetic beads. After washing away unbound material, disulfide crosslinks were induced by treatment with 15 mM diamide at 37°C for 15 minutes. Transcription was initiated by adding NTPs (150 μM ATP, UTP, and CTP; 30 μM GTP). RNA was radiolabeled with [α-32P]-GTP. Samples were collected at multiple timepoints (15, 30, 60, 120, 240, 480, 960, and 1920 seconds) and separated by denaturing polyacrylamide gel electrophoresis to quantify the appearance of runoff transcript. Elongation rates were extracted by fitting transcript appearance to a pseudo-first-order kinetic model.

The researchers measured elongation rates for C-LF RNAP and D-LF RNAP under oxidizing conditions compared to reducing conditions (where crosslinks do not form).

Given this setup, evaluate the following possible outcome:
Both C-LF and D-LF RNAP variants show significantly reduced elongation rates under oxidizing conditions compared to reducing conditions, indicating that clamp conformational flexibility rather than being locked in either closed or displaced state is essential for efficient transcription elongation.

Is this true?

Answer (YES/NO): NO